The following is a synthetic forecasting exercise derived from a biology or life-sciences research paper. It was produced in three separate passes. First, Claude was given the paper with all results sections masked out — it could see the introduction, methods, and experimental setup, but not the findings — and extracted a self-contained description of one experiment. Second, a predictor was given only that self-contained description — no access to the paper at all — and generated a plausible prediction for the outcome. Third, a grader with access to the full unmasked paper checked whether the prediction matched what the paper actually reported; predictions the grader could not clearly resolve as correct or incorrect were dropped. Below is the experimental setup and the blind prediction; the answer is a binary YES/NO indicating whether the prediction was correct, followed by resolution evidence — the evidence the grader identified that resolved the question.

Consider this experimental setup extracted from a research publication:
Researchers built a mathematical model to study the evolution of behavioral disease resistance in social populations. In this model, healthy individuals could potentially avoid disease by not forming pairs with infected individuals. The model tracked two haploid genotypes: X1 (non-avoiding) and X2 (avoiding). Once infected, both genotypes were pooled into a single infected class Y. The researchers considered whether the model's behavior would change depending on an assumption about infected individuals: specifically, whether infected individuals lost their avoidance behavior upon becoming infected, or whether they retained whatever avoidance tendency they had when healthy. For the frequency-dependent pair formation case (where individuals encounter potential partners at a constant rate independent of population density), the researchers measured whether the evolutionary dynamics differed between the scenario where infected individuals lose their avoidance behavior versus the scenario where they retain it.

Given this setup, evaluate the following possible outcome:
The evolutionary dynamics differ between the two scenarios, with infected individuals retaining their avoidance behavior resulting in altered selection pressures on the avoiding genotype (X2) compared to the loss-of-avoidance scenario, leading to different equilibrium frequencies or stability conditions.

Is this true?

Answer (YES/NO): NO